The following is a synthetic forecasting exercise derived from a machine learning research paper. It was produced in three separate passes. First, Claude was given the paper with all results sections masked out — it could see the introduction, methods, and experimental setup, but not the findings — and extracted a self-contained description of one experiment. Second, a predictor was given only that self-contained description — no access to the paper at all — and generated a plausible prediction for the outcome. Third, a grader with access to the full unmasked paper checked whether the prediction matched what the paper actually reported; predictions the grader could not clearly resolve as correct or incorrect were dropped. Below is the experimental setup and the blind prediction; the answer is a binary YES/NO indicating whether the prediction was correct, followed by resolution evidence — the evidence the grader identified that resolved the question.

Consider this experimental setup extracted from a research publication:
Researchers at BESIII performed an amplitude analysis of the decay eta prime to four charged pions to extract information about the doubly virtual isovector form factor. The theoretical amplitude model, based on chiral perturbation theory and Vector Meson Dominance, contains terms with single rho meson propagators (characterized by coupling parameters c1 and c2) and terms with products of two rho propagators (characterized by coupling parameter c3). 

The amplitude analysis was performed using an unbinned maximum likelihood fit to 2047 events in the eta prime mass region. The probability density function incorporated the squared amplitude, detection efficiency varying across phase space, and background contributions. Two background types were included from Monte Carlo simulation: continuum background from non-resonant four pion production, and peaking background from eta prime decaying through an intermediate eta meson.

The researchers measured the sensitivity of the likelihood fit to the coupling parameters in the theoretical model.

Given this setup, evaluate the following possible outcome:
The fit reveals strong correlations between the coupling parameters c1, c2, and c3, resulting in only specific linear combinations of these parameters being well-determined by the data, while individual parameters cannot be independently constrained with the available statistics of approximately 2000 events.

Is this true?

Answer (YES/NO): NO